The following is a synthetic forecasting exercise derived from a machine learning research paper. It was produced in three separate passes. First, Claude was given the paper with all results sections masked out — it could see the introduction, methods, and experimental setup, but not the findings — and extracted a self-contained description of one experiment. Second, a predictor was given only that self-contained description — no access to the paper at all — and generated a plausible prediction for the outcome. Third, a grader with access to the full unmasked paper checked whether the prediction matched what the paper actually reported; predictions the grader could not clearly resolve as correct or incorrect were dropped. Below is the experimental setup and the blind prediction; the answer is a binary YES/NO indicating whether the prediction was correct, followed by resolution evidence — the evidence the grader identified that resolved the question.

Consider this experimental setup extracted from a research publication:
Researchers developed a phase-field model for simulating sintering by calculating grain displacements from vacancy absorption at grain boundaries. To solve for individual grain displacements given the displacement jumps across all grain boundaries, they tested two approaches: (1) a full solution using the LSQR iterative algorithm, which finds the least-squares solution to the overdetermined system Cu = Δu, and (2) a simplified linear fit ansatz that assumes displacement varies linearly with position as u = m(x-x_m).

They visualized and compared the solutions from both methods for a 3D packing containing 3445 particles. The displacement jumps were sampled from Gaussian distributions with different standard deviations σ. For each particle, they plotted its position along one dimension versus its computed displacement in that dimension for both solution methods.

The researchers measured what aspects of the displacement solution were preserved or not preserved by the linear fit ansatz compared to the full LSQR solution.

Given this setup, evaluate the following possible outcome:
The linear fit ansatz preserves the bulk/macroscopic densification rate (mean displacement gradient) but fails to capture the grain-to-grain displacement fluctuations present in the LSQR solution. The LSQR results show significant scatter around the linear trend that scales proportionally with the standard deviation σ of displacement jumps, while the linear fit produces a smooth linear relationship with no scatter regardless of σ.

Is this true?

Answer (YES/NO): YES